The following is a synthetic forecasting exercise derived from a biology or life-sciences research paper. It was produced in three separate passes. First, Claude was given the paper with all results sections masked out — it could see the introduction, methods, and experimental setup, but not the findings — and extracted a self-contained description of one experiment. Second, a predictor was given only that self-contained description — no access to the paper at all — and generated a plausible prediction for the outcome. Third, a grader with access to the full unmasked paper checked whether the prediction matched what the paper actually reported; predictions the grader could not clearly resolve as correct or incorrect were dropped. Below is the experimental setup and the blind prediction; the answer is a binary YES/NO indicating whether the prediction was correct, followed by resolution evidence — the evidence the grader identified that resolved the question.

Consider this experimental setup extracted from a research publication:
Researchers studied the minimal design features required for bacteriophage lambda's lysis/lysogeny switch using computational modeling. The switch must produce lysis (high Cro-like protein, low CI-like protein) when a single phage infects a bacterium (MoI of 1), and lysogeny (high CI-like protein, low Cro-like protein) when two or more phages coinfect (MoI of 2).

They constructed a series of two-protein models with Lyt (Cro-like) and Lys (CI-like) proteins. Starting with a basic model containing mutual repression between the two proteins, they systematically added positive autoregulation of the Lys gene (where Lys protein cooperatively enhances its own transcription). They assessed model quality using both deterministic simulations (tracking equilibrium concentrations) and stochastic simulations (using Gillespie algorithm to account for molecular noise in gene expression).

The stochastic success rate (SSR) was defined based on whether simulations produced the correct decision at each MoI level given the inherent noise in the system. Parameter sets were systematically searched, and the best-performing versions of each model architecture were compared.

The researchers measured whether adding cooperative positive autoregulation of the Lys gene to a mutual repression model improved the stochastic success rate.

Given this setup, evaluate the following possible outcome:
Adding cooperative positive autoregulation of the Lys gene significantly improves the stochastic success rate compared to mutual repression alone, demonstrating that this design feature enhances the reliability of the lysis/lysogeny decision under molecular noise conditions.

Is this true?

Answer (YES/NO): YES